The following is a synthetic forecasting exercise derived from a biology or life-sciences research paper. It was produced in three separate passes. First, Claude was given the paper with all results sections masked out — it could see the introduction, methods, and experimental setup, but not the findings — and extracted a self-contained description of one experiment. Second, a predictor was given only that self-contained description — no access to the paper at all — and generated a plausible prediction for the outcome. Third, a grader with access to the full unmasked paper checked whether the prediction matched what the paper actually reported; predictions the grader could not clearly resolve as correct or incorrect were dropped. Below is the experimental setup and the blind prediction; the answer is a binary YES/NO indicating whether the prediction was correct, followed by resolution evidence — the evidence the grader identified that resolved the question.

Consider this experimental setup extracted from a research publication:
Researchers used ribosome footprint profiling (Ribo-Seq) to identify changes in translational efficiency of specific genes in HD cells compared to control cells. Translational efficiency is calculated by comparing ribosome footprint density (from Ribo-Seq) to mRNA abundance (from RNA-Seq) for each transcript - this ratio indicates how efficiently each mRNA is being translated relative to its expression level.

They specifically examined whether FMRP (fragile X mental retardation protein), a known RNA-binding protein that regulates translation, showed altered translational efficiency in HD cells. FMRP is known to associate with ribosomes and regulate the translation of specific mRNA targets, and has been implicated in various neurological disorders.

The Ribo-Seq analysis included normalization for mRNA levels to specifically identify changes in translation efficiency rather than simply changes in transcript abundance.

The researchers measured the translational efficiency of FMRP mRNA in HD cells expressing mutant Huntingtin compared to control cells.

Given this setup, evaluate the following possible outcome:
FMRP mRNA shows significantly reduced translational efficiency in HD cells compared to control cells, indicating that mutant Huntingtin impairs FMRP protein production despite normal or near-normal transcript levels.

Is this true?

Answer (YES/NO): NO